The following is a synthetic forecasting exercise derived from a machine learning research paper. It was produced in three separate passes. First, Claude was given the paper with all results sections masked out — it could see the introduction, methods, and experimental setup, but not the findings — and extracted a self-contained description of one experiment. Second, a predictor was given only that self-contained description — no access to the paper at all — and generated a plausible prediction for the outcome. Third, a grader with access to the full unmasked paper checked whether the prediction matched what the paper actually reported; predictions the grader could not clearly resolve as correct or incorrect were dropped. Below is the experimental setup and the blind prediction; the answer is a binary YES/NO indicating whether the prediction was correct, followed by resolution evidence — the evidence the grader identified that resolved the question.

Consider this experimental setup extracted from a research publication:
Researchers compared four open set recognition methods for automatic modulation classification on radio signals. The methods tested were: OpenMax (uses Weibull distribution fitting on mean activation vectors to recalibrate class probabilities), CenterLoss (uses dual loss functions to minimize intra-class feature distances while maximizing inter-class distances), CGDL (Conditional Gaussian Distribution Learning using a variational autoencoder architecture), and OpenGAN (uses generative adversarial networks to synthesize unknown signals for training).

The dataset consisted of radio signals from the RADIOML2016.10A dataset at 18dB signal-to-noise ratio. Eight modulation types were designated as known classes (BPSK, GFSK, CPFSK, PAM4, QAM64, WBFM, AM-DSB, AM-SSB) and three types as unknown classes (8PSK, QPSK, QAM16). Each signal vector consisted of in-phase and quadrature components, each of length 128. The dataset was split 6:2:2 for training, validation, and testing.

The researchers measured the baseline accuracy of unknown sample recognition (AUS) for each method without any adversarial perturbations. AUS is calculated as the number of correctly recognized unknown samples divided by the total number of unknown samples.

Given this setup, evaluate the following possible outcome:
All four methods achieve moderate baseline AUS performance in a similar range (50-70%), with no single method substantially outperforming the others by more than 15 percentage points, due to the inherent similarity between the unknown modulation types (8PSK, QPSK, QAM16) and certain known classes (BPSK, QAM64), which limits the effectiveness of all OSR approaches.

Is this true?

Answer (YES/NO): NO